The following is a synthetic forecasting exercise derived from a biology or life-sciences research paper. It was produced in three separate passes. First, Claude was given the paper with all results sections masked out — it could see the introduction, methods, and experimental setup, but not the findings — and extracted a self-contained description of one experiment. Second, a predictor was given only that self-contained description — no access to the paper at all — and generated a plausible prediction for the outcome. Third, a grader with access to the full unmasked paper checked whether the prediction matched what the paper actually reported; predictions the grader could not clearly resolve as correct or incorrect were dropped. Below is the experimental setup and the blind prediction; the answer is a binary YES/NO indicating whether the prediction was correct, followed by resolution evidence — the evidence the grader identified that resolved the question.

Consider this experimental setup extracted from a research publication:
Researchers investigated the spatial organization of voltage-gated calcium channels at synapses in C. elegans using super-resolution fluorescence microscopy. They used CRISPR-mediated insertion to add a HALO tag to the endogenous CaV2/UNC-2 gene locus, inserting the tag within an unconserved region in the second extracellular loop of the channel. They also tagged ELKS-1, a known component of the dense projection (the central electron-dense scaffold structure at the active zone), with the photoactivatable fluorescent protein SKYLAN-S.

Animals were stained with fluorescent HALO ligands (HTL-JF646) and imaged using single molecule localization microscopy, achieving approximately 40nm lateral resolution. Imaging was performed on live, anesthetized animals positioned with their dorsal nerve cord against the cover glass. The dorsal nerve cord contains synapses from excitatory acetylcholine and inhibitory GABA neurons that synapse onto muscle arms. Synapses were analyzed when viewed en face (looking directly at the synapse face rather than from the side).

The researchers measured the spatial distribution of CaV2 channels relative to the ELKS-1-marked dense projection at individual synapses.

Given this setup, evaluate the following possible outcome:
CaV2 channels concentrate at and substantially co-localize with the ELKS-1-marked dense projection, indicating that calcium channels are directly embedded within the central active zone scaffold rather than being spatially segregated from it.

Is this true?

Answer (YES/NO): YES